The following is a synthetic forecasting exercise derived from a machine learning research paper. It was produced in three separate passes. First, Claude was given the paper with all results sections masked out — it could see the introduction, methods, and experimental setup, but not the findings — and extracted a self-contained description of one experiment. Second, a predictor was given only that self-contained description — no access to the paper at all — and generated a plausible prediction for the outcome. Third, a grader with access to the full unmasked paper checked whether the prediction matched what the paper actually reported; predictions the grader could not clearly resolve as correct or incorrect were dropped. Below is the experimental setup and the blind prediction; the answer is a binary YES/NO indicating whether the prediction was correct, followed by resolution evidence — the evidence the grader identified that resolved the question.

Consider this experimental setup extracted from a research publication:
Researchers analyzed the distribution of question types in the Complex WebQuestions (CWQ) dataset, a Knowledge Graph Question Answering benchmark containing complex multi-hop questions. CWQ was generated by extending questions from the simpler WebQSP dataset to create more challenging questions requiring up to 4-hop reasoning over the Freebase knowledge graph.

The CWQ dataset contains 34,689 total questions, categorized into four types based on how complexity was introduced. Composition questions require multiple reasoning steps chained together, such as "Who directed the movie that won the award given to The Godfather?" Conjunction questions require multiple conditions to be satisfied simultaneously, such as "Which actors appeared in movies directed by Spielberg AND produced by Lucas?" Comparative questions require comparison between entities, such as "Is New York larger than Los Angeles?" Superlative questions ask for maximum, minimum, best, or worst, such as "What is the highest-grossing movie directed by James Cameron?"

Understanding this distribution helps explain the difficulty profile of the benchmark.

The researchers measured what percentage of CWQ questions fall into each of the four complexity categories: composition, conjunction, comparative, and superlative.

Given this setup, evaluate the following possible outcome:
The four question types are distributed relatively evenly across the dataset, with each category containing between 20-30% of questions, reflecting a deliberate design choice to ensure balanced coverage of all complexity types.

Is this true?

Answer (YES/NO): NO